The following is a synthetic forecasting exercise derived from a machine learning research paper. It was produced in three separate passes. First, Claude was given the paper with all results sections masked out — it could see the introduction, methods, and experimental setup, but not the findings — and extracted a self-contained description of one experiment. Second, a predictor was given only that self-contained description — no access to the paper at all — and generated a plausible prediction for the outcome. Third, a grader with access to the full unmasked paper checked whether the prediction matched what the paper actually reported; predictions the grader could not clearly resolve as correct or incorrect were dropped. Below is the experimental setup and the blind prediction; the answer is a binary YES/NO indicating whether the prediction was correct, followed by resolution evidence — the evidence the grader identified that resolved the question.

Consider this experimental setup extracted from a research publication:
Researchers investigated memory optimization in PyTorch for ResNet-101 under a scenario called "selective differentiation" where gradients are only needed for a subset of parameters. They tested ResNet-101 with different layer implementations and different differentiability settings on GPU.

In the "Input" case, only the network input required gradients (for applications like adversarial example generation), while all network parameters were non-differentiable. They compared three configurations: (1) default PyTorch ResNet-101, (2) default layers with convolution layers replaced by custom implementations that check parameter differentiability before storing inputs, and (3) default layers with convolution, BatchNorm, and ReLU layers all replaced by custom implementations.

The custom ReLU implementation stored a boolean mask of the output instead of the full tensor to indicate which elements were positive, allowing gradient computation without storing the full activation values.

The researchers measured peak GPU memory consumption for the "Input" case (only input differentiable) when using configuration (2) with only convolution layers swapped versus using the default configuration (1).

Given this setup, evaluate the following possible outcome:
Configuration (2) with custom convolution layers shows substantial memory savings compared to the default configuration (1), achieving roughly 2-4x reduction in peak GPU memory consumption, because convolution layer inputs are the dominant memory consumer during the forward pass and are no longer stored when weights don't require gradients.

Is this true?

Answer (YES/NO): NO